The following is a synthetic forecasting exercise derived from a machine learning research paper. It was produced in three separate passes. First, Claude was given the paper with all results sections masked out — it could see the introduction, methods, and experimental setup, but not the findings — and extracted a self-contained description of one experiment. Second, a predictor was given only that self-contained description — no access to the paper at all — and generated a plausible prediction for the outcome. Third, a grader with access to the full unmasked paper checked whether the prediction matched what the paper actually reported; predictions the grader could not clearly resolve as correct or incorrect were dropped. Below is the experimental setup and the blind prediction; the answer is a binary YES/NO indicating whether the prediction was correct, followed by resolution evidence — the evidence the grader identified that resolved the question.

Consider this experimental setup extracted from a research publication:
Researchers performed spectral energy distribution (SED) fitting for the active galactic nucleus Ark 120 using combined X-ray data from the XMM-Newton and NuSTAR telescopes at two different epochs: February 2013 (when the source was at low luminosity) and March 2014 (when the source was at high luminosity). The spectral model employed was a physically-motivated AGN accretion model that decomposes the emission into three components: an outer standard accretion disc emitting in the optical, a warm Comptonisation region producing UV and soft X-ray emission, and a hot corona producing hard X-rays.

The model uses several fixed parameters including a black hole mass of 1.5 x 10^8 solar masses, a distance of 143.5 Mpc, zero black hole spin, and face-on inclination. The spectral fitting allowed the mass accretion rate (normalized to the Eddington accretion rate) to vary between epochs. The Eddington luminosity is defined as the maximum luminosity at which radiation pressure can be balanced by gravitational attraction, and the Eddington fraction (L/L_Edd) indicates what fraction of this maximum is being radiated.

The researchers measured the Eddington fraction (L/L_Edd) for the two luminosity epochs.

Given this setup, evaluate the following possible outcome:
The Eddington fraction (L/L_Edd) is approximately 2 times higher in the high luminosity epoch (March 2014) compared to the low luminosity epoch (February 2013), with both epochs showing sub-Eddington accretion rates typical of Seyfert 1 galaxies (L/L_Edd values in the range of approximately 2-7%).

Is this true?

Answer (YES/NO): YES